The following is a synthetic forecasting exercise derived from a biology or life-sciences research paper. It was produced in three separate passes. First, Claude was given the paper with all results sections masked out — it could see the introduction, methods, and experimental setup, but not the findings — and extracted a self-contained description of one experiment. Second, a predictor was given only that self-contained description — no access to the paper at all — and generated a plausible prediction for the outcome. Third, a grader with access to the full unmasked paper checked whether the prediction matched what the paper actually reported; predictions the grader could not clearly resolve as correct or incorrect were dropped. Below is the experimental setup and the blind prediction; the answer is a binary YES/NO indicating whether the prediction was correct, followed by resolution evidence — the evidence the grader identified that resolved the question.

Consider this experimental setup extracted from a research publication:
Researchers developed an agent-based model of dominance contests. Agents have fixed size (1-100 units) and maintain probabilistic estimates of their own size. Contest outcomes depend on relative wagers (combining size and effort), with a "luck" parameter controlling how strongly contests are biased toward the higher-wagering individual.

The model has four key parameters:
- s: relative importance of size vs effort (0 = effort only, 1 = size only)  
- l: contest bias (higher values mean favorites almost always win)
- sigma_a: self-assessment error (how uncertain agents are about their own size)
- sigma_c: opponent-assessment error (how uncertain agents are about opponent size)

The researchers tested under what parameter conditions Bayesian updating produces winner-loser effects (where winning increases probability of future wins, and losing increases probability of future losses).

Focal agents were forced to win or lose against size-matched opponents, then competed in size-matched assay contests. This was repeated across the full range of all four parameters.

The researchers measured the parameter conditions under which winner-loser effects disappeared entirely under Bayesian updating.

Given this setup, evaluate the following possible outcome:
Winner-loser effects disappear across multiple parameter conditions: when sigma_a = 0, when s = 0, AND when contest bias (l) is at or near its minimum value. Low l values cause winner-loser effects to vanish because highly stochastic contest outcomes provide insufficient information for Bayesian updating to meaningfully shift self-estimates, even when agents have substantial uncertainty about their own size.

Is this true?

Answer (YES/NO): NO